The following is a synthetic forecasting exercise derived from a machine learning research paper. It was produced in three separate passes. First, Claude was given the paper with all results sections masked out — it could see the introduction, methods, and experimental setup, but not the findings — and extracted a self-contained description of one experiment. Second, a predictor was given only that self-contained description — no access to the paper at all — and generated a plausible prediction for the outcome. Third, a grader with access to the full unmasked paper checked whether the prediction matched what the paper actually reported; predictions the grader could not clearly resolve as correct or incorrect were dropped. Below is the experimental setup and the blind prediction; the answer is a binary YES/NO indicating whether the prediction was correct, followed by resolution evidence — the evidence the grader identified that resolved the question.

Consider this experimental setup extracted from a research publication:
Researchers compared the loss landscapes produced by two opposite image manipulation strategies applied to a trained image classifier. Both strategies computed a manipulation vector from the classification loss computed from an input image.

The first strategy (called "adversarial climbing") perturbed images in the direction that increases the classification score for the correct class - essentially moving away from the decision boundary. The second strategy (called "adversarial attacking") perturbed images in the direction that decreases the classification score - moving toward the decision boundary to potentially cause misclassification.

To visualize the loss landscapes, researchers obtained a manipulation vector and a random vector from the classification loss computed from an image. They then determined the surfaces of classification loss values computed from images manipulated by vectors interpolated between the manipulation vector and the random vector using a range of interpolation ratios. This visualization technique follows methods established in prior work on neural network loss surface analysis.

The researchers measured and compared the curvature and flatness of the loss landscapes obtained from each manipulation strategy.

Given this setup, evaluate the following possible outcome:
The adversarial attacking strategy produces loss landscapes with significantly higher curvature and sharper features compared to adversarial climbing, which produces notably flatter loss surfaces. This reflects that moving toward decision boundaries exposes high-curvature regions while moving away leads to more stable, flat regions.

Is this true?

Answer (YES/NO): YES